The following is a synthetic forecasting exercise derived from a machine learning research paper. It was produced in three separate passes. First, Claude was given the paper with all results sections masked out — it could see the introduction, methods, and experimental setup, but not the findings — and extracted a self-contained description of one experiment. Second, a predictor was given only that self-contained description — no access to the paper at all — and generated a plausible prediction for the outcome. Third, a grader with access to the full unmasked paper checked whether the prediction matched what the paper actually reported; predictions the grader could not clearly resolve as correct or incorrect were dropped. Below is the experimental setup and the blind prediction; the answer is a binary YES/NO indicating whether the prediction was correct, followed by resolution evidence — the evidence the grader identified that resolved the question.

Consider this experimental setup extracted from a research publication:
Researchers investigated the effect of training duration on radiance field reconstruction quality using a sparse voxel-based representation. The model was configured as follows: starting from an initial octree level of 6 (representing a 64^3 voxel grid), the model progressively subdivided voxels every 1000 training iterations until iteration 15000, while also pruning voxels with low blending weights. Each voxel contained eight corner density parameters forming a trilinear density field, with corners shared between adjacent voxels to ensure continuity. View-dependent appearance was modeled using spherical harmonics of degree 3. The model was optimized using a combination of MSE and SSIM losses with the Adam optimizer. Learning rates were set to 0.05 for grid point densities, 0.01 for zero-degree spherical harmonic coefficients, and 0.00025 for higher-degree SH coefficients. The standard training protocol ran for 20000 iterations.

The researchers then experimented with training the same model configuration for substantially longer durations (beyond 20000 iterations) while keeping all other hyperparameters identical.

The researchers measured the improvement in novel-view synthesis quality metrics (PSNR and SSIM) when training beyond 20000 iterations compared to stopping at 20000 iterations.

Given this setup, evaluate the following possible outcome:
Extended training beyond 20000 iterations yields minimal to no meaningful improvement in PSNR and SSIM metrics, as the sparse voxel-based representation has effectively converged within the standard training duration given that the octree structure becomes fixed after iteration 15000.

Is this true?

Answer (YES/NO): YES